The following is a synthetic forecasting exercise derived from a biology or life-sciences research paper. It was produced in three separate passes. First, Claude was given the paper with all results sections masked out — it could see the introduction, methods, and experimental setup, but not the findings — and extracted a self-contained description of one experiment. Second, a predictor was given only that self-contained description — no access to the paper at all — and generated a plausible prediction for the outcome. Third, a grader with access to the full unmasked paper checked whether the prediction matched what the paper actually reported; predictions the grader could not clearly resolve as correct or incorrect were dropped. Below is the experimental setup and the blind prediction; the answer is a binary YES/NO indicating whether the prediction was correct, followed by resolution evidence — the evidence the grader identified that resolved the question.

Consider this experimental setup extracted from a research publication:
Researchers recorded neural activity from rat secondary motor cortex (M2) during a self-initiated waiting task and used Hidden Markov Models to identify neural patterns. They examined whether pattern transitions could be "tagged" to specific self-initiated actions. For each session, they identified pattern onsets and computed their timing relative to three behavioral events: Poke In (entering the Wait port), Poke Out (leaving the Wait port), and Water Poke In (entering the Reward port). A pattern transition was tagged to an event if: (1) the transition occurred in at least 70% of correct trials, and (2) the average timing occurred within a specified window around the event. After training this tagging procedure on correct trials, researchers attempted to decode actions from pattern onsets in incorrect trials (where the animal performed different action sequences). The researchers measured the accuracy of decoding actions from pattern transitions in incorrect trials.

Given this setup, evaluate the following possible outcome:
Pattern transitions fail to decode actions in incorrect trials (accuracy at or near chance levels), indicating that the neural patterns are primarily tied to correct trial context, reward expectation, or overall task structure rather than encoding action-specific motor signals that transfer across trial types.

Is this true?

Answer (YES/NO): NO